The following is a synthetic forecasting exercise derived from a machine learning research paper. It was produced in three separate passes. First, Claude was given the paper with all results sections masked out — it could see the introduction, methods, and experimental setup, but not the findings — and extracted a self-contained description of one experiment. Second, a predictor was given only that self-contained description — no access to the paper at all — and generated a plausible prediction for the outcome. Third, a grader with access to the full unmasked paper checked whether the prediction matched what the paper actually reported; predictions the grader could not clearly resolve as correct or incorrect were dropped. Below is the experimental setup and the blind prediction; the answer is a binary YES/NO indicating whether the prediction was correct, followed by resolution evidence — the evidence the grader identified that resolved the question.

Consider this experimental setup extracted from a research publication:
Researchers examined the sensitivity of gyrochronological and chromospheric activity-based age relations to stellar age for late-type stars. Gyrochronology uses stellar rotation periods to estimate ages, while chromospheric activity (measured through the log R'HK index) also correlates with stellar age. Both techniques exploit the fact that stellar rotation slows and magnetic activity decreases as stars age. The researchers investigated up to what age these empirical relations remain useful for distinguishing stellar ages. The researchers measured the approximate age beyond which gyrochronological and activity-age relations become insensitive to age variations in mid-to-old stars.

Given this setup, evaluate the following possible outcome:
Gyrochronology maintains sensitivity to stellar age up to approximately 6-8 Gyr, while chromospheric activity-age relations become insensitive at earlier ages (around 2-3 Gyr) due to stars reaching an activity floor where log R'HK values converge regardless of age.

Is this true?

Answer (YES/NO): NO